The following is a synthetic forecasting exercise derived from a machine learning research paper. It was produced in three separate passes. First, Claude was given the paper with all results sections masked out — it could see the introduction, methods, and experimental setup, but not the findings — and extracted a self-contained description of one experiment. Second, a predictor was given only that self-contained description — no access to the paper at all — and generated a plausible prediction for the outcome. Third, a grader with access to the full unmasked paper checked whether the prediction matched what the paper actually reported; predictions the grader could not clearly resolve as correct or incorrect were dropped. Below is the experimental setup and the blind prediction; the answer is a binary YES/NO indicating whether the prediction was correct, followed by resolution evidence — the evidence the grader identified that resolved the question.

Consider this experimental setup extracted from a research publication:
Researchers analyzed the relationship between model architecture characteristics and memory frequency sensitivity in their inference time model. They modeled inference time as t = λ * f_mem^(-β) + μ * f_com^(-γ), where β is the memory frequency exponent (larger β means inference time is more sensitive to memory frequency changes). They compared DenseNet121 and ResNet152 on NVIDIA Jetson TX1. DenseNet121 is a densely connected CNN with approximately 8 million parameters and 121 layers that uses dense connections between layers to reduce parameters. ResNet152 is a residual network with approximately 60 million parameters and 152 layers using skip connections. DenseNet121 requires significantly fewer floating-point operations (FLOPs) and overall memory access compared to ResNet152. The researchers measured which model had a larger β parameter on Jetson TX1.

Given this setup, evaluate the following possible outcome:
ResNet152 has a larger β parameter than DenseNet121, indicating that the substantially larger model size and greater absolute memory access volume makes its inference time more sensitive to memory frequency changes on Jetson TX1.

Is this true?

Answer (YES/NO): NO